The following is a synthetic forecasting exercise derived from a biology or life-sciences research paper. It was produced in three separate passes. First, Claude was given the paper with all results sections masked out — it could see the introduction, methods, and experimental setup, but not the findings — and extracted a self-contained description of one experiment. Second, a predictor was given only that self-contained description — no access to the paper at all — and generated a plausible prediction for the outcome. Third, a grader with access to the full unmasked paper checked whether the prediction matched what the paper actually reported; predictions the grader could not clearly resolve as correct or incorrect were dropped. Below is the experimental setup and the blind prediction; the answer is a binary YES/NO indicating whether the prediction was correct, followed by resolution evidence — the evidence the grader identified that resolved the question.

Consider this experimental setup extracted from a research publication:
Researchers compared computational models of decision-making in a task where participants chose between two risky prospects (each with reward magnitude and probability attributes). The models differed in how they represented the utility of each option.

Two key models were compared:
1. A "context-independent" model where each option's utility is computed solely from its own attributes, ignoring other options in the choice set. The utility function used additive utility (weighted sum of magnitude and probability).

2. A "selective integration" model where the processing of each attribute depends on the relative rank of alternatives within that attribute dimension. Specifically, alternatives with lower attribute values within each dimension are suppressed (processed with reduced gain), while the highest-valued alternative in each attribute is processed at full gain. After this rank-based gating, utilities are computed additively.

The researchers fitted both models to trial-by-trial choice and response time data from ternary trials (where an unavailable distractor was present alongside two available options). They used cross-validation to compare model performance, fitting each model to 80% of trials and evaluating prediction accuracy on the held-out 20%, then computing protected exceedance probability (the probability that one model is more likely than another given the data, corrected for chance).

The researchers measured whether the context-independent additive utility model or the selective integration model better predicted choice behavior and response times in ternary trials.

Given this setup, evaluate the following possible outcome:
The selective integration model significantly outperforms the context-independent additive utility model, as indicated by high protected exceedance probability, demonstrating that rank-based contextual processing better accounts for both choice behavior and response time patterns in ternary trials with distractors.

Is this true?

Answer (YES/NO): YES